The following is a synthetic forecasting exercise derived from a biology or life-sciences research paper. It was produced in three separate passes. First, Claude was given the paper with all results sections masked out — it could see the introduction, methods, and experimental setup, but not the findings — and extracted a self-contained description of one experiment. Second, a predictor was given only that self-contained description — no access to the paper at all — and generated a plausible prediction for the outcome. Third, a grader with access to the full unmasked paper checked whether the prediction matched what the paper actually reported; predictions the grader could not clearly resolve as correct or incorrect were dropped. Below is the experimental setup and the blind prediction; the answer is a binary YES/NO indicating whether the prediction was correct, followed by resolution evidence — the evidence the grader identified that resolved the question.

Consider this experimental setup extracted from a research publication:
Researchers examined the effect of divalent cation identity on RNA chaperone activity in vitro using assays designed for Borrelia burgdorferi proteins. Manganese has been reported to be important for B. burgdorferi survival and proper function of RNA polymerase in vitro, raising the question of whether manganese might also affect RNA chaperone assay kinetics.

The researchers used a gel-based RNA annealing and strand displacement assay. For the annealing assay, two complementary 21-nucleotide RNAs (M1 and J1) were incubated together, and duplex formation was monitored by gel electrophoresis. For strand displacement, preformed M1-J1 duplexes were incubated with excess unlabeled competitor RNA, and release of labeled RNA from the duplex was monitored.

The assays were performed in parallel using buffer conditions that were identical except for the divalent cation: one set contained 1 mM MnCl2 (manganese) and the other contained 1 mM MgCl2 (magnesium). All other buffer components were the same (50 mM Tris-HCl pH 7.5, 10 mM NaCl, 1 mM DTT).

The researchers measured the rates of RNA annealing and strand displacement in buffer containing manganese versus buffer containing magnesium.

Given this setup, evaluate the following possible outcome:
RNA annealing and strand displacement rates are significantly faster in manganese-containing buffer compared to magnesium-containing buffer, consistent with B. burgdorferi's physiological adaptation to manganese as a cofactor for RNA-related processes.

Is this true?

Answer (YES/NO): NO